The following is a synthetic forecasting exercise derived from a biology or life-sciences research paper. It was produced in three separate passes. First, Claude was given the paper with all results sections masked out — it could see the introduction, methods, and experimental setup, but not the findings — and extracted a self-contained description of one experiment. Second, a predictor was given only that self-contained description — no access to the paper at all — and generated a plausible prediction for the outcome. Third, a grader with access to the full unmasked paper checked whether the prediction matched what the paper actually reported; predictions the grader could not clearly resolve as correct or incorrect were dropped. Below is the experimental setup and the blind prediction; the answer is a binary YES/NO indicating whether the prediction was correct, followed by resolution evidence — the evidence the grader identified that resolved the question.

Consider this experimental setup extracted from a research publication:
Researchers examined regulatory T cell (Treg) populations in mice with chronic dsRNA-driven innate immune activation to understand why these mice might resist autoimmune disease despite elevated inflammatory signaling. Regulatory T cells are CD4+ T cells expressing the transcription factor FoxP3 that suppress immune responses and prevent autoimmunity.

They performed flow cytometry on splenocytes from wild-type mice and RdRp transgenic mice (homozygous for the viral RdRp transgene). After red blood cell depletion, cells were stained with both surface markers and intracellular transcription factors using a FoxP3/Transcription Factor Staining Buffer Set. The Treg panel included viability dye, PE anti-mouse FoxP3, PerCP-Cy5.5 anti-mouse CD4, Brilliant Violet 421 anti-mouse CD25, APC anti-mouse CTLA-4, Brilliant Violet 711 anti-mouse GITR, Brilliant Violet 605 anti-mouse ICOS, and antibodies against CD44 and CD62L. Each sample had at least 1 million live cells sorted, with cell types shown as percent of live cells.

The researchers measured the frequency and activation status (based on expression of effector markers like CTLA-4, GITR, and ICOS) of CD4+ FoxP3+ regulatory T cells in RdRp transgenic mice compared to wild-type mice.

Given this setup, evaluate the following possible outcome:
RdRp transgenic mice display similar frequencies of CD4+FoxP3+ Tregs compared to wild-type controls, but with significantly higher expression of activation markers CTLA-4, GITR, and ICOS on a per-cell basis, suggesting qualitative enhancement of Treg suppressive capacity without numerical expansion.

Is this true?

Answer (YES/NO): NO